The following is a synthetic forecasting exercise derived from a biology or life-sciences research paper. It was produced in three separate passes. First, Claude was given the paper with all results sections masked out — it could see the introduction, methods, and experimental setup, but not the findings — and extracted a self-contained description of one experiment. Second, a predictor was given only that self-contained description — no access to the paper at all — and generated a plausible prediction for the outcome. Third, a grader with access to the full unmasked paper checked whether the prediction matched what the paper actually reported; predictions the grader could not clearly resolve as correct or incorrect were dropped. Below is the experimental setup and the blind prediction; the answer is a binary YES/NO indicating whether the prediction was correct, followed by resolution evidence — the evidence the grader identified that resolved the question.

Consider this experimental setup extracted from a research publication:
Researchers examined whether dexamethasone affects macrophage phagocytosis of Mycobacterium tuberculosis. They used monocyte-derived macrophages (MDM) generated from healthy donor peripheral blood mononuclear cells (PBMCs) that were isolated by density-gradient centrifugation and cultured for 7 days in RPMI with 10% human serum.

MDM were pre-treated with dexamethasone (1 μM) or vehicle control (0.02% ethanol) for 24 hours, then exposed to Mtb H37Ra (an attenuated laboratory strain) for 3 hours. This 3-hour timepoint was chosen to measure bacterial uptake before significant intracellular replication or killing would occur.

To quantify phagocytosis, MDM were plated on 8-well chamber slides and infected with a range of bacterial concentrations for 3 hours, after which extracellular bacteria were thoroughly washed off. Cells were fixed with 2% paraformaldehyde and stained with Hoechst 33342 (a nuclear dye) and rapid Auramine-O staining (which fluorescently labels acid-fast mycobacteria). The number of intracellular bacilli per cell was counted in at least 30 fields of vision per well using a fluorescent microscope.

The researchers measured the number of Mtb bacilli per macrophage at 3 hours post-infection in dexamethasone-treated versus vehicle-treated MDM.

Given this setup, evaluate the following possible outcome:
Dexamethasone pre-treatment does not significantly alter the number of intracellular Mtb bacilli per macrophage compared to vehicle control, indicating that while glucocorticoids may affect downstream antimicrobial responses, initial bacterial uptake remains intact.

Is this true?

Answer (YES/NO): YES